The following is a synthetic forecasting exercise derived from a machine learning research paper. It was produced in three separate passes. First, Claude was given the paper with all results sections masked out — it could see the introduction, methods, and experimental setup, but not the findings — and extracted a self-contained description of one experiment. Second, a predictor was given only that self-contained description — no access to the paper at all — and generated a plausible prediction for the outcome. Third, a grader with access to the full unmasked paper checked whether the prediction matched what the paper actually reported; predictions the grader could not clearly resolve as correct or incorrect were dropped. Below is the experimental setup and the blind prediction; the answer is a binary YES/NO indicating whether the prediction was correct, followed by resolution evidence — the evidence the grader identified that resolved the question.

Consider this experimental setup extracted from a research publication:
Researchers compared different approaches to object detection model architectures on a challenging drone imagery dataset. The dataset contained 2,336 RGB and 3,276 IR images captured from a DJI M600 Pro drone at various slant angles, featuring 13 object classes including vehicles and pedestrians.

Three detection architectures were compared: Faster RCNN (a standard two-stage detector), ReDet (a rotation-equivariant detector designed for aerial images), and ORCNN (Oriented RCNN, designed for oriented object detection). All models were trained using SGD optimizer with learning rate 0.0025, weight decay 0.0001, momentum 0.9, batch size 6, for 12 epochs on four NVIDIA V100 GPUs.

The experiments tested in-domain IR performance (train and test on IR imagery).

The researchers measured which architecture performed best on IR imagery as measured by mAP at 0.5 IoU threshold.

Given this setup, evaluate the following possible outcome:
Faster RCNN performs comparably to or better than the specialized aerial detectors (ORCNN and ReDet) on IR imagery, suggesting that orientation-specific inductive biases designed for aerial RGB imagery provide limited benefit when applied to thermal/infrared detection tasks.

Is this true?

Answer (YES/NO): NO